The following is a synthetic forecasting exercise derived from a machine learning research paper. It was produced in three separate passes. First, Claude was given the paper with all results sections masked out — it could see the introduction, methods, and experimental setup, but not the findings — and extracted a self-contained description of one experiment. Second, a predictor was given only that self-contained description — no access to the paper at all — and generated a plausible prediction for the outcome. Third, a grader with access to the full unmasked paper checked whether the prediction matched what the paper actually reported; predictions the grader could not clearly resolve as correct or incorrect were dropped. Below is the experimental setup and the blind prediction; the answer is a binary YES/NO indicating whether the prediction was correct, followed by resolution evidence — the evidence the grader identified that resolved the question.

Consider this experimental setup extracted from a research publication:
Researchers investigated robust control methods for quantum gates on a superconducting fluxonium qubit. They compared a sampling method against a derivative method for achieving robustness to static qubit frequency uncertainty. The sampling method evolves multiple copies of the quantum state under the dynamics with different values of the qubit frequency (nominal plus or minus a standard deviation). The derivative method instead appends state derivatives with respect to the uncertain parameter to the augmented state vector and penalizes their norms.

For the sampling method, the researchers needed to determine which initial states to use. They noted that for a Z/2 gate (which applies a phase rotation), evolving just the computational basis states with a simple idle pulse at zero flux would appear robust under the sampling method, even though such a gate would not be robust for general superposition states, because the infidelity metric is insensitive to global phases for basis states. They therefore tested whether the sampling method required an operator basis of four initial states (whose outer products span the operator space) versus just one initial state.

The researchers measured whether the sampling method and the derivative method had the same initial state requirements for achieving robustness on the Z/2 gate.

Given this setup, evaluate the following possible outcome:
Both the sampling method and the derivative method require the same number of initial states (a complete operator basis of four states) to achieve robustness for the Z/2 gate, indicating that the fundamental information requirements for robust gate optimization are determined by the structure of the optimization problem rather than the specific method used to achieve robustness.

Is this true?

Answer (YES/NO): NO